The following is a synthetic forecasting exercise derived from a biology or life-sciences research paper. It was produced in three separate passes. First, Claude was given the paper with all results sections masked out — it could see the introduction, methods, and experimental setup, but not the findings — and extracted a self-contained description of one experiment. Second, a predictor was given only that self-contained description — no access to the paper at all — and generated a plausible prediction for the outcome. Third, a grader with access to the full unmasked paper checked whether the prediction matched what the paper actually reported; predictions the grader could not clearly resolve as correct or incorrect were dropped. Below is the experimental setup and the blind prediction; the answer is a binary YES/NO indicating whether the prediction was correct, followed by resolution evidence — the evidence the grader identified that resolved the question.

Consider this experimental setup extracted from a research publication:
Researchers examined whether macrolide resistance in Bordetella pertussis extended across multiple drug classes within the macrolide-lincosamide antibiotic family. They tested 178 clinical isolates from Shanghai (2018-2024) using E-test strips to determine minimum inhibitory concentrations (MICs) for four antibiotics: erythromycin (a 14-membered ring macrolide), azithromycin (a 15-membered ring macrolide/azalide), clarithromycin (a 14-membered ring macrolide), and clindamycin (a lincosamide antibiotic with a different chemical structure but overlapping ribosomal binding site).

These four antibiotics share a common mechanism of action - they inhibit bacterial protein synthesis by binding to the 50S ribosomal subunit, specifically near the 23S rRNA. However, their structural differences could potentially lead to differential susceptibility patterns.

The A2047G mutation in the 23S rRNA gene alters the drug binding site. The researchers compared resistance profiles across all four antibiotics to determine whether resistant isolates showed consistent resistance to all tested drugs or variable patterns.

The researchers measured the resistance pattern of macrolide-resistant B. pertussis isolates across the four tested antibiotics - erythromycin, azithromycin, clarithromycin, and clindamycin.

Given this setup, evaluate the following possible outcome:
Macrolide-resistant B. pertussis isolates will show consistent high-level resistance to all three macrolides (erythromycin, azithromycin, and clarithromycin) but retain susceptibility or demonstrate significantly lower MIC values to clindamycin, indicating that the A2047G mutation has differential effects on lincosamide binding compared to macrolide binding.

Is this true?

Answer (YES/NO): NO